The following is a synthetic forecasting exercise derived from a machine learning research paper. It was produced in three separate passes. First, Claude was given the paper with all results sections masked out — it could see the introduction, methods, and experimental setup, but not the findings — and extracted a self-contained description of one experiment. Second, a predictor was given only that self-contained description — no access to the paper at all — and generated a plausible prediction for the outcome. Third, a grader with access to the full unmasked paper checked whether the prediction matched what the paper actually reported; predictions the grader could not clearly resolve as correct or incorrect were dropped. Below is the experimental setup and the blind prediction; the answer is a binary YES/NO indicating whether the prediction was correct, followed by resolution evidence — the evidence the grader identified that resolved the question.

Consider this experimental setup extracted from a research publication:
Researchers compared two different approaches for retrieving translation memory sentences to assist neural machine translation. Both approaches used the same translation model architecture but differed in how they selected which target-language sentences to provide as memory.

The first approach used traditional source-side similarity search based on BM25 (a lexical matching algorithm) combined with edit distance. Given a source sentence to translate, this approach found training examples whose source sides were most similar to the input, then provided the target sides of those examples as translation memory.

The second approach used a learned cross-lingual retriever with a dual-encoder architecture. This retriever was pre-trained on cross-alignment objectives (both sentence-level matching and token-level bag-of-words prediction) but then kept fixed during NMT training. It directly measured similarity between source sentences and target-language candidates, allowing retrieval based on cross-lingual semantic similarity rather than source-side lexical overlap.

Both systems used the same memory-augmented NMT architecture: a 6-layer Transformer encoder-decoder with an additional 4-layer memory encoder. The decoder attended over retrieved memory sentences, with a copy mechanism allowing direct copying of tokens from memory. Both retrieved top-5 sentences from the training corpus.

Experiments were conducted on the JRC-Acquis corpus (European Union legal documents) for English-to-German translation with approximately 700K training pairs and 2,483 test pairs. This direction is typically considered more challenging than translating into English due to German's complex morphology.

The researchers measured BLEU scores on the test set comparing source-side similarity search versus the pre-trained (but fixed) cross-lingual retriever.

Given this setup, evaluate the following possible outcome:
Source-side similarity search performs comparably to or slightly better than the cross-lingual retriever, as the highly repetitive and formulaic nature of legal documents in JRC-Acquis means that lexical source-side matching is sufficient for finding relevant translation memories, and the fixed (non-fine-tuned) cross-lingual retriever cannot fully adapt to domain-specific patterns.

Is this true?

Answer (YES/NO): YES